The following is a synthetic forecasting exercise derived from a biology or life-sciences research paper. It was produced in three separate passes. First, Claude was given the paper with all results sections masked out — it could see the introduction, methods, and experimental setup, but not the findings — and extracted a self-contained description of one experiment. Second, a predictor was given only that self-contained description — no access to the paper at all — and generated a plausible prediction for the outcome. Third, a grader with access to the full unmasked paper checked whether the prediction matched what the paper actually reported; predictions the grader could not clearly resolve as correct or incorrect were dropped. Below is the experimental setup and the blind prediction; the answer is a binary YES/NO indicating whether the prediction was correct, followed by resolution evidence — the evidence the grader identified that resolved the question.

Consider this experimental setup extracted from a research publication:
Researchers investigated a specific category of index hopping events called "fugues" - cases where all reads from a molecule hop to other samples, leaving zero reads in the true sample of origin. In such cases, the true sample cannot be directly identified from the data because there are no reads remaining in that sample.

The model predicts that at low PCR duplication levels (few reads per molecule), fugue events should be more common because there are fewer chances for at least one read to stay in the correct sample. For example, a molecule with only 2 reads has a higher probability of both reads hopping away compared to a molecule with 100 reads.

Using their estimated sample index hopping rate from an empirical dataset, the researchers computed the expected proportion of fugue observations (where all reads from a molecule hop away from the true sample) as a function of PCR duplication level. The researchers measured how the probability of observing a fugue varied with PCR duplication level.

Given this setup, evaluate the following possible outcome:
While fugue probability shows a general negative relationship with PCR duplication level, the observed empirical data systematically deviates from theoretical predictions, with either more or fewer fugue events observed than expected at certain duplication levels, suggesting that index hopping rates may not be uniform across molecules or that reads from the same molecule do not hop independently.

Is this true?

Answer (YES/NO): NO